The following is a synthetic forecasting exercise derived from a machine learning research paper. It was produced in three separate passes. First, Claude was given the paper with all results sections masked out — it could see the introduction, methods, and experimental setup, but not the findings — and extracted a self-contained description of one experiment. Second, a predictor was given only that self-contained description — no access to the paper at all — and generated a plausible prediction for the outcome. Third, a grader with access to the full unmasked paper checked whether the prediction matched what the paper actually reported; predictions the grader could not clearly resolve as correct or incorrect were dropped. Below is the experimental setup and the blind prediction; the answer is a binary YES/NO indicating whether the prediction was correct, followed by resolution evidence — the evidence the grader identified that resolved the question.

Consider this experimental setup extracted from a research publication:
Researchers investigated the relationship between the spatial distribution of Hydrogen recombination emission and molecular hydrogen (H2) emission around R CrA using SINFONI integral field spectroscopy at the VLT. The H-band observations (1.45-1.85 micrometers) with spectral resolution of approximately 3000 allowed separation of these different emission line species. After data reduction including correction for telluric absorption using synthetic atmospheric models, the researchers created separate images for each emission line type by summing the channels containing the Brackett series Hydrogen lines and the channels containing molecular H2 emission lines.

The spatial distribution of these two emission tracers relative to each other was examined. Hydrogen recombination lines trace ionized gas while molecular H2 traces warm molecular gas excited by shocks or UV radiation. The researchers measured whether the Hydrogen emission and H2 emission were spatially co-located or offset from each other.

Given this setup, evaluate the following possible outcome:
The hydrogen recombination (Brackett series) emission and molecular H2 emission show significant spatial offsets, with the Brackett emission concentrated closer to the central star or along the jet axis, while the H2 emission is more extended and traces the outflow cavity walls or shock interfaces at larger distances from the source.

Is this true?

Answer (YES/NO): NO